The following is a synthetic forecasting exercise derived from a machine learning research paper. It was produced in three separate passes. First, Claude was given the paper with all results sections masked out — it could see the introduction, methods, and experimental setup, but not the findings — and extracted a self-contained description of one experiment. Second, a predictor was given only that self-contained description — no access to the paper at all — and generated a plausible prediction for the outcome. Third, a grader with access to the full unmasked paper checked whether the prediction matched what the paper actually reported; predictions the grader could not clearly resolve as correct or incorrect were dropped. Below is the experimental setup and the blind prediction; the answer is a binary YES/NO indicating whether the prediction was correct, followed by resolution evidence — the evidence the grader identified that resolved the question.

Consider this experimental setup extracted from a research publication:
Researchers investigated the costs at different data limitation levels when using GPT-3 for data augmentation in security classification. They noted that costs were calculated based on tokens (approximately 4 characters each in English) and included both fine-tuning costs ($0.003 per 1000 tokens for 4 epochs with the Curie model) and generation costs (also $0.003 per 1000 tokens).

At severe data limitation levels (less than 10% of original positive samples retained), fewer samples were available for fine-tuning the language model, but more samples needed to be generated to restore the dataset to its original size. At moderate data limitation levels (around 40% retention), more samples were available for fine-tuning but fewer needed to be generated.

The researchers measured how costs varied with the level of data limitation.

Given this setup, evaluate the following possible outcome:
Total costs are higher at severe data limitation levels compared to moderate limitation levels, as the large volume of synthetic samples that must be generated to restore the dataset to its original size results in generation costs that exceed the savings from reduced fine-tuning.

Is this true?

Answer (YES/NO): NO